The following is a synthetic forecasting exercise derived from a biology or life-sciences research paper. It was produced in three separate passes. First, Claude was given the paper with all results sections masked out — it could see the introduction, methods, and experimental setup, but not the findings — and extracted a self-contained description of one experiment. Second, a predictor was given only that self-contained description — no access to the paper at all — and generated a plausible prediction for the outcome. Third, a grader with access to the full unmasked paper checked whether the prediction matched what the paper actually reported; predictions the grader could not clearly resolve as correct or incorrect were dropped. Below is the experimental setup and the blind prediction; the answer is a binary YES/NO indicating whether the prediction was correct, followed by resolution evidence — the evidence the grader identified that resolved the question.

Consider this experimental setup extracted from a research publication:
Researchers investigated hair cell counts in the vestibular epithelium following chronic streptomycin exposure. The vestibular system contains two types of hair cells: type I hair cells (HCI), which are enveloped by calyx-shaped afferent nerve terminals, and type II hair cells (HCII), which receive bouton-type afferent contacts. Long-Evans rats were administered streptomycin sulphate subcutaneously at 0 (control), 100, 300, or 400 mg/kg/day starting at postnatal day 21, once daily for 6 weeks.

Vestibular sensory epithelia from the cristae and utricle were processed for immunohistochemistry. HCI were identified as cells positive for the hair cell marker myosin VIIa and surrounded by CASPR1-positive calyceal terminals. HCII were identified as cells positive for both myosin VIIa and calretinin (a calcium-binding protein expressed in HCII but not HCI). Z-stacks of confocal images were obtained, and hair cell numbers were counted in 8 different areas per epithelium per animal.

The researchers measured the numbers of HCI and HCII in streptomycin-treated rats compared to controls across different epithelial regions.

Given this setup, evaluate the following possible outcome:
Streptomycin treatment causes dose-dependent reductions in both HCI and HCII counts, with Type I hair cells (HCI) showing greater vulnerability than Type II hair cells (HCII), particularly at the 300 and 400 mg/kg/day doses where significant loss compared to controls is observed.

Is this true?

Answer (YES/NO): NO